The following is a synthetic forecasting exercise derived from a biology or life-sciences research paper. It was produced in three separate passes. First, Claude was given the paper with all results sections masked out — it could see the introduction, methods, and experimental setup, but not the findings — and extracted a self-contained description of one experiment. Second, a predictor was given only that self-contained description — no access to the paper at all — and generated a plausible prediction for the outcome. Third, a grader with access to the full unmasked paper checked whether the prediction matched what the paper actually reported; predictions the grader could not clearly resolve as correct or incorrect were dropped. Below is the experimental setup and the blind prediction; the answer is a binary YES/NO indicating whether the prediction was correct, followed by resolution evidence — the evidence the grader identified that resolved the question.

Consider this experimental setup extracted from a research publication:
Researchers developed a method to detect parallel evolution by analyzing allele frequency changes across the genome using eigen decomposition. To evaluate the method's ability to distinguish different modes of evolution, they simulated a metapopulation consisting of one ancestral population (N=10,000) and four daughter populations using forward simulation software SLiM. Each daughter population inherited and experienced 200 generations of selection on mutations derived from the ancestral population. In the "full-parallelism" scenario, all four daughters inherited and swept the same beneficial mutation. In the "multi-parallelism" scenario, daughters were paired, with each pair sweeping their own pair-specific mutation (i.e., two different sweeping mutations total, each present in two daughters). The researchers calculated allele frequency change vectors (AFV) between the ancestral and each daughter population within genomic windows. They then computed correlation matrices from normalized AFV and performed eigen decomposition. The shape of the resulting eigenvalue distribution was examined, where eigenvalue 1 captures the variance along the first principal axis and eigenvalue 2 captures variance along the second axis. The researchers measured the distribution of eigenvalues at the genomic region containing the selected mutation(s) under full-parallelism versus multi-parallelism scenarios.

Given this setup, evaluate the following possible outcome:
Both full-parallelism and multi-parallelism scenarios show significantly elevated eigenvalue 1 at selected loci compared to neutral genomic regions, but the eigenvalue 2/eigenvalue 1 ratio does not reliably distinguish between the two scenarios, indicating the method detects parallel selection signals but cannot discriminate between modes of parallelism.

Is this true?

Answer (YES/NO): NO